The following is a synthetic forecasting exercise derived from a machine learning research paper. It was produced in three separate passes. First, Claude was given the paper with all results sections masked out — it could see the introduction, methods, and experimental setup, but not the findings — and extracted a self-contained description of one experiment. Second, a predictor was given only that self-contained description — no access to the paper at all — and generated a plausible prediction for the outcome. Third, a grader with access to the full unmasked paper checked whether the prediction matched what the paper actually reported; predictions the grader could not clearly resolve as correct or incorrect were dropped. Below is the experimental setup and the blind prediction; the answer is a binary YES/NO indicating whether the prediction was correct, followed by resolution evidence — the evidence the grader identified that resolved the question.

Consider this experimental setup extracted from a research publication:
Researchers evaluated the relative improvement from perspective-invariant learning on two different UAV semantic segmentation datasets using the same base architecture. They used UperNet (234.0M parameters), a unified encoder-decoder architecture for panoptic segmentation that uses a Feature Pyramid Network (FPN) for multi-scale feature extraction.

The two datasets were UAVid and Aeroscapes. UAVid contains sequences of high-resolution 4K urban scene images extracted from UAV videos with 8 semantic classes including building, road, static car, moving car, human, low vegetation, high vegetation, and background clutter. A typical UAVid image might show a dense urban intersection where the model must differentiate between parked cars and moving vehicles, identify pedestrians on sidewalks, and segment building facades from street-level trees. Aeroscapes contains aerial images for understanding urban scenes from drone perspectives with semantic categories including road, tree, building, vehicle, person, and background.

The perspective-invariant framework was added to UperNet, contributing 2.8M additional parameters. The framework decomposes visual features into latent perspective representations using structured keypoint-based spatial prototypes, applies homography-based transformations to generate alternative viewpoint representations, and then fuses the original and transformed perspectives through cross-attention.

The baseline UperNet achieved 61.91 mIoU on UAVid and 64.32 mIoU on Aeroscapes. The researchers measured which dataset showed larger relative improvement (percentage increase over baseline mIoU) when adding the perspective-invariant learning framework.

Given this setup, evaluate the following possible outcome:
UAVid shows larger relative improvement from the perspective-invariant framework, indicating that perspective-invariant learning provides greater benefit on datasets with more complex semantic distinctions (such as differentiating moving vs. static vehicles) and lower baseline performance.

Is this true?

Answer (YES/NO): NO